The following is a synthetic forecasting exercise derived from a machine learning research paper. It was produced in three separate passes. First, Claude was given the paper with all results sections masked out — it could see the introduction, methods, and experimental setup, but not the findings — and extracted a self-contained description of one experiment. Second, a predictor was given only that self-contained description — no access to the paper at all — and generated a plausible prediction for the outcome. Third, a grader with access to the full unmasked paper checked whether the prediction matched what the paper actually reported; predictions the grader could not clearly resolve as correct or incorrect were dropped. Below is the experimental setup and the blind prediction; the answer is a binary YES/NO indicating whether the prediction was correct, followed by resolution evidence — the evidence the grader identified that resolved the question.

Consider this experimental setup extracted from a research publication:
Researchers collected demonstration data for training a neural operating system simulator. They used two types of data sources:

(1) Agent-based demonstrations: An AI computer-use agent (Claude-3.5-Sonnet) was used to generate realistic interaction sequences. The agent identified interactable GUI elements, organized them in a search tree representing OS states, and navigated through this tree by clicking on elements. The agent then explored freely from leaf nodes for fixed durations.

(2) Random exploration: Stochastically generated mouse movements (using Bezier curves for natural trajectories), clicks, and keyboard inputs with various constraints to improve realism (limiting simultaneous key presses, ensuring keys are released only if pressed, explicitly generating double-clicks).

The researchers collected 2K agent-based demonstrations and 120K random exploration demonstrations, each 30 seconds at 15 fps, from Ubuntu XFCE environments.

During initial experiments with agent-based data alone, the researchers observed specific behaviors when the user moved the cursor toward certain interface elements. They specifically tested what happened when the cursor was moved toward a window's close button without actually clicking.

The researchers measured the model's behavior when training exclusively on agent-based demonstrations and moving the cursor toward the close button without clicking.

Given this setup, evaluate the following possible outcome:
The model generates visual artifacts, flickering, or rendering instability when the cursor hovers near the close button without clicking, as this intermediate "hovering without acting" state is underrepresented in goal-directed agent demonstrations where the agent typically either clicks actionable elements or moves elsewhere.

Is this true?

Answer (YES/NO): NO